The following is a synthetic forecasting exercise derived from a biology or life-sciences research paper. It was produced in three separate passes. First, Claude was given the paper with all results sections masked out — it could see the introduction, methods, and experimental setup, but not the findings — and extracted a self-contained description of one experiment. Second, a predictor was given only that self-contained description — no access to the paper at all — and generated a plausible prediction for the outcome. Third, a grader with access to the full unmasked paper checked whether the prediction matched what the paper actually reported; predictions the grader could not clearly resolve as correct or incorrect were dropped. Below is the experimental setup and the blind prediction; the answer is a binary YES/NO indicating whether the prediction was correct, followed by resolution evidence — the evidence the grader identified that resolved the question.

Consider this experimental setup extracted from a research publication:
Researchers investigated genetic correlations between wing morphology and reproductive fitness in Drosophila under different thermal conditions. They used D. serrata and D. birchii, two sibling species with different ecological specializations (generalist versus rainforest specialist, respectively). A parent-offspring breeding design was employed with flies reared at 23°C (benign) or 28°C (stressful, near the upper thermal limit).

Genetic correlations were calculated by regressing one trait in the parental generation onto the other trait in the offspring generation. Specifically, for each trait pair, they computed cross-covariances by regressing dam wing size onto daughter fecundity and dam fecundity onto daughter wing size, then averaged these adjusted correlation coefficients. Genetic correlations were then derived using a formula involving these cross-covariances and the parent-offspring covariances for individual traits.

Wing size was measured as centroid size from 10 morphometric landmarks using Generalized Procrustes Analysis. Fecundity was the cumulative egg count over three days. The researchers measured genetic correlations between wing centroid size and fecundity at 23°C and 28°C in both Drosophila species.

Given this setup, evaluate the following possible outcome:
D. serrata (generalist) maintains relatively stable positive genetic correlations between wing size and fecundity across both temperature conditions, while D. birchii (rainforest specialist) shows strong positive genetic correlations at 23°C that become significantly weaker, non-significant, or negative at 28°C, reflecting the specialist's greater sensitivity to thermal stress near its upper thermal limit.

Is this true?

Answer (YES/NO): NO